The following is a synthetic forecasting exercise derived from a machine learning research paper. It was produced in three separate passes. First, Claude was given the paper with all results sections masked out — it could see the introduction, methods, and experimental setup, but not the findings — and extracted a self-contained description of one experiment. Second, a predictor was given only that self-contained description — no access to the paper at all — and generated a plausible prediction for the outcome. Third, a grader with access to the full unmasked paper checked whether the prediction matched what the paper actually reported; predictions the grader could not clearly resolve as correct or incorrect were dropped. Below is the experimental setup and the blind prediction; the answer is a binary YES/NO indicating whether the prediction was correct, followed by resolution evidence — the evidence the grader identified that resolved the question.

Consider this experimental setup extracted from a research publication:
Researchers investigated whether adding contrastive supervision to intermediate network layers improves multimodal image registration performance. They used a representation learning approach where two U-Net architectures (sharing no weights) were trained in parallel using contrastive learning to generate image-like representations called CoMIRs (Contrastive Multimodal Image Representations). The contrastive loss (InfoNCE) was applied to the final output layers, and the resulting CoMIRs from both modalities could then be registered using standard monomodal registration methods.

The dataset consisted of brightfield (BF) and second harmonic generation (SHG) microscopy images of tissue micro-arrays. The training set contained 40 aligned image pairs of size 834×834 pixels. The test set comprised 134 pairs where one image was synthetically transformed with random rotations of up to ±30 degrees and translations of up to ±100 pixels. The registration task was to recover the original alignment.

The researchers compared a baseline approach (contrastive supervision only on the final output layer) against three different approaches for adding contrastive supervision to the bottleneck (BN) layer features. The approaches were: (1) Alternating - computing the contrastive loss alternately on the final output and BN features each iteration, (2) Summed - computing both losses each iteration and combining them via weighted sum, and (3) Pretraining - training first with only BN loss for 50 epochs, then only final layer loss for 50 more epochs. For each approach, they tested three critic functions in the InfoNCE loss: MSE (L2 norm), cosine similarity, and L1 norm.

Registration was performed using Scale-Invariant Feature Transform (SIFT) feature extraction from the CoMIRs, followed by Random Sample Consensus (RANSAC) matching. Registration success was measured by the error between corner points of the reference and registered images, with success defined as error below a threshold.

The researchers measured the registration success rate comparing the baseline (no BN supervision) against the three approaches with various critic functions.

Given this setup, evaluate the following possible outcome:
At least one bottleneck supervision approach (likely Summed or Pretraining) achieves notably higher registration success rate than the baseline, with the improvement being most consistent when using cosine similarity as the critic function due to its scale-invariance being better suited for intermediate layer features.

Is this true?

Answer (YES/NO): NO